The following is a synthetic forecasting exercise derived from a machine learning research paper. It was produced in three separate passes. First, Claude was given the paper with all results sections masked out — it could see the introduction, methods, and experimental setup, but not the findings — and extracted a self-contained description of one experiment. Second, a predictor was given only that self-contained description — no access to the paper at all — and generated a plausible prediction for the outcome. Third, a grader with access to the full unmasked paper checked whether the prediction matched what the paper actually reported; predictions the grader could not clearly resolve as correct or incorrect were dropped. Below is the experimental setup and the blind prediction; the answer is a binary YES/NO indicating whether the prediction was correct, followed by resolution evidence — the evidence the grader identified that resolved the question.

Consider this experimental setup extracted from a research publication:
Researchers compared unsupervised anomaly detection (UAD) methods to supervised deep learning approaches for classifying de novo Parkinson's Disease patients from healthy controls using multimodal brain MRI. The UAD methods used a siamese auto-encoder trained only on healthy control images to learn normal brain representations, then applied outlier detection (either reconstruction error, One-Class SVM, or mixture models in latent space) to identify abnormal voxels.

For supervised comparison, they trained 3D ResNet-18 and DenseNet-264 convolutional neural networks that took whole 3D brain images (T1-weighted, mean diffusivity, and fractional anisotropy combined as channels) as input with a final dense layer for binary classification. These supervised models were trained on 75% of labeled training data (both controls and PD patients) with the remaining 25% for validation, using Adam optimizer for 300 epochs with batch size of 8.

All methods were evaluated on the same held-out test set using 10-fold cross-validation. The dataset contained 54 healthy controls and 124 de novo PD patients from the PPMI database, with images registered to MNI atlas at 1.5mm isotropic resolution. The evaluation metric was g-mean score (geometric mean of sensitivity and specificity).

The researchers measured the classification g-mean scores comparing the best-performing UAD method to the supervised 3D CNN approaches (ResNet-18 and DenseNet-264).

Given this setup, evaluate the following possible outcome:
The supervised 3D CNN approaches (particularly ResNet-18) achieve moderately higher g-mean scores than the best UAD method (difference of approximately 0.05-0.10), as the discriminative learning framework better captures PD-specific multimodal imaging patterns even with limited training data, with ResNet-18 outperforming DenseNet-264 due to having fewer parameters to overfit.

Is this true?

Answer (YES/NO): NO